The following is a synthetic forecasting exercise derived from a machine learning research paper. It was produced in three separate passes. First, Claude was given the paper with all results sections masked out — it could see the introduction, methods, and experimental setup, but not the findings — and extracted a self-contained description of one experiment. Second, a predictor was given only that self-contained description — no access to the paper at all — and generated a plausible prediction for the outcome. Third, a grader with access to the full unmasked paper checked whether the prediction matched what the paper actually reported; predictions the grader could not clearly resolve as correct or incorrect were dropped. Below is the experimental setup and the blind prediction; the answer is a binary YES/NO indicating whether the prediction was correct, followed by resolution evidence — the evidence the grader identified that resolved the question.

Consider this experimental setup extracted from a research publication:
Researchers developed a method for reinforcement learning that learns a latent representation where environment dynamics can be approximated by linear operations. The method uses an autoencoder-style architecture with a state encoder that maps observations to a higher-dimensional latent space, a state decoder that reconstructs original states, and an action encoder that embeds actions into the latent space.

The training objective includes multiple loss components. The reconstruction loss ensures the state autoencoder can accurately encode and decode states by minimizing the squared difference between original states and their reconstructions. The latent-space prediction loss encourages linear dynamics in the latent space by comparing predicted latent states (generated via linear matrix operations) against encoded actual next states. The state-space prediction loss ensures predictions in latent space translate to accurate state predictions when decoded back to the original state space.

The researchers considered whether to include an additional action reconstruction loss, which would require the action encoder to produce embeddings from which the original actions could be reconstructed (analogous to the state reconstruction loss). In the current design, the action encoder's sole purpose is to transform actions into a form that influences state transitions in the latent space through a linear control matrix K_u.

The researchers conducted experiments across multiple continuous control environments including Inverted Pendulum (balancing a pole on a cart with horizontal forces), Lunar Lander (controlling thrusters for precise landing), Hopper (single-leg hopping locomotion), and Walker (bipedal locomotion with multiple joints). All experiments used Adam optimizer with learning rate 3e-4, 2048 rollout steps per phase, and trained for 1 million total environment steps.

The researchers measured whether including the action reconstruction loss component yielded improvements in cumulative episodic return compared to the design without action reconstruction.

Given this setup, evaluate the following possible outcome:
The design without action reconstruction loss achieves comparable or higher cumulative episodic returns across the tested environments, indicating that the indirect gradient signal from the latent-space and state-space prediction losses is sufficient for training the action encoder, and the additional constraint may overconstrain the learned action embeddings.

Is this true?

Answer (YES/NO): YES